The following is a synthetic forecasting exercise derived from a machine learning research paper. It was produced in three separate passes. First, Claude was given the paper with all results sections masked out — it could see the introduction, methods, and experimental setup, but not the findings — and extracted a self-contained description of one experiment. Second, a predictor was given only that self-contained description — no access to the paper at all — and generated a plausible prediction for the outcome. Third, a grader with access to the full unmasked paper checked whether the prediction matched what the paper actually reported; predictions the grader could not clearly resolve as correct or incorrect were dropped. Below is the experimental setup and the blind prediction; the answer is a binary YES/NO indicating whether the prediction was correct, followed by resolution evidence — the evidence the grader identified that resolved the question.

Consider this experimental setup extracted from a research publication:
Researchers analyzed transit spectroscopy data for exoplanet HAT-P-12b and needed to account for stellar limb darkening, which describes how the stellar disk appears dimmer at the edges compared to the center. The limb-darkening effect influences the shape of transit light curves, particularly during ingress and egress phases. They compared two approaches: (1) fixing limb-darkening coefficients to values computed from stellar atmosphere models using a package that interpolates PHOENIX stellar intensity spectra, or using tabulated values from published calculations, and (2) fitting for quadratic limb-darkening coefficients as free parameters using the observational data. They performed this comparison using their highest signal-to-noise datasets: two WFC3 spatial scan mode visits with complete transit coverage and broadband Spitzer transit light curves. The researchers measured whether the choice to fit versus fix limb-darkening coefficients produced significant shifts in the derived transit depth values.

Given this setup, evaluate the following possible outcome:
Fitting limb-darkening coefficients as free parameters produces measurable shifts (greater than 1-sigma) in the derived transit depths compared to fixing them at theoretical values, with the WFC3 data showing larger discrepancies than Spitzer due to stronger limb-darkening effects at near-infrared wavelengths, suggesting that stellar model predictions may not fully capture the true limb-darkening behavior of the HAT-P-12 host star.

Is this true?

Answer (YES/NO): NO